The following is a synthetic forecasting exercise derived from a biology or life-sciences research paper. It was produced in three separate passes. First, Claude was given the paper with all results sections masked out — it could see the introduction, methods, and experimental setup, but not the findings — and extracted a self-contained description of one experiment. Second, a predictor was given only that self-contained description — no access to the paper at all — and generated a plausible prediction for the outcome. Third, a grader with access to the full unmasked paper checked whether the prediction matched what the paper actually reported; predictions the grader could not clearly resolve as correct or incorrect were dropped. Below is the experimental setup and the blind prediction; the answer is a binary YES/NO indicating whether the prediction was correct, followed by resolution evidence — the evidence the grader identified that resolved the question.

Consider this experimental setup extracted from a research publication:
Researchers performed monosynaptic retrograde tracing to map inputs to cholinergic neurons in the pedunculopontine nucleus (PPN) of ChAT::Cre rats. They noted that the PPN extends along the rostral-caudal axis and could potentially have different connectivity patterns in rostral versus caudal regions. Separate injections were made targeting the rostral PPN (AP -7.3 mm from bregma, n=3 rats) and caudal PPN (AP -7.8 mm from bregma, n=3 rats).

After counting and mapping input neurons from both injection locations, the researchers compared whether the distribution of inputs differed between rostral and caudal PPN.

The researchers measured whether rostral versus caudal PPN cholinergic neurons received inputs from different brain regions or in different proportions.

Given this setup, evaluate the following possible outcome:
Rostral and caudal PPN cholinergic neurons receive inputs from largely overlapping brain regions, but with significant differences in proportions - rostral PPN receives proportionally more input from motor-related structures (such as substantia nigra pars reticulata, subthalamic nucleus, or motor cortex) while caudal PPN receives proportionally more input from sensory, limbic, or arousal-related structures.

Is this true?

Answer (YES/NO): NO